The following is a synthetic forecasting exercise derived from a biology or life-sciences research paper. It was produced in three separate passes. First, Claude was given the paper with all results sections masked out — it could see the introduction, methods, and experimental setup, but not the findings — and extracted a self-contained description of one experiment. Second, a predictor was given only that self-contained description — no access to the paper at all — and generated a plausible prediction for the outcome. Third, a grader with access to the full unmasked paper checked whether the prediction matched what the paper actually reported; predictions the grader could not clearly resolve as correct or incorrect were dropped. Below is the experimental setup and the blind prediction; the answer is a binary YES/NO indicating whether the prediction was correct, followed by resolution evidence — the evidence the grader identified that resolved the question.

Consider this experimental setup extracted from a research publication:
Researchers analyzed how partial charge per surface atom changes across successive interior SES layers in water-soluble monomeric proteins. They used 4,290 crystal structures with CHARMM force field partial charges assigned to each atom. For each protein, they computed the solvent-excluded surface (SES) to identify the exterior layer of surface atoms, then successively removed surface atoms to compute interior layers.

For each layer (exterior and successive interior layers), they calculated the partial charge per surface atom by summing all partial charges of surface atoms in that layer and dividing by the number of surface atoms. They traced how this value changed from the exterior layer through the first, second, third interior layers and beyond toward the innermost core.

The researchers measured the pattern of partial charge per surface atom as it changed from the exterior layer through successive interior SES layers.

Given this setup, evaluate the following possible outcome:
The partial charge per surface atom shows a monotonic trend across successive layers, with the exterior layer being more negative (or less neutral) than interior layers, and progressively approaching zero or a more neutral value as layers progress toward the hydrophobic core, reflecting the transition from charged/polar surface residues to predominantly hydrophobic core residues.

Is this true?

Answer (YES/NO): NO